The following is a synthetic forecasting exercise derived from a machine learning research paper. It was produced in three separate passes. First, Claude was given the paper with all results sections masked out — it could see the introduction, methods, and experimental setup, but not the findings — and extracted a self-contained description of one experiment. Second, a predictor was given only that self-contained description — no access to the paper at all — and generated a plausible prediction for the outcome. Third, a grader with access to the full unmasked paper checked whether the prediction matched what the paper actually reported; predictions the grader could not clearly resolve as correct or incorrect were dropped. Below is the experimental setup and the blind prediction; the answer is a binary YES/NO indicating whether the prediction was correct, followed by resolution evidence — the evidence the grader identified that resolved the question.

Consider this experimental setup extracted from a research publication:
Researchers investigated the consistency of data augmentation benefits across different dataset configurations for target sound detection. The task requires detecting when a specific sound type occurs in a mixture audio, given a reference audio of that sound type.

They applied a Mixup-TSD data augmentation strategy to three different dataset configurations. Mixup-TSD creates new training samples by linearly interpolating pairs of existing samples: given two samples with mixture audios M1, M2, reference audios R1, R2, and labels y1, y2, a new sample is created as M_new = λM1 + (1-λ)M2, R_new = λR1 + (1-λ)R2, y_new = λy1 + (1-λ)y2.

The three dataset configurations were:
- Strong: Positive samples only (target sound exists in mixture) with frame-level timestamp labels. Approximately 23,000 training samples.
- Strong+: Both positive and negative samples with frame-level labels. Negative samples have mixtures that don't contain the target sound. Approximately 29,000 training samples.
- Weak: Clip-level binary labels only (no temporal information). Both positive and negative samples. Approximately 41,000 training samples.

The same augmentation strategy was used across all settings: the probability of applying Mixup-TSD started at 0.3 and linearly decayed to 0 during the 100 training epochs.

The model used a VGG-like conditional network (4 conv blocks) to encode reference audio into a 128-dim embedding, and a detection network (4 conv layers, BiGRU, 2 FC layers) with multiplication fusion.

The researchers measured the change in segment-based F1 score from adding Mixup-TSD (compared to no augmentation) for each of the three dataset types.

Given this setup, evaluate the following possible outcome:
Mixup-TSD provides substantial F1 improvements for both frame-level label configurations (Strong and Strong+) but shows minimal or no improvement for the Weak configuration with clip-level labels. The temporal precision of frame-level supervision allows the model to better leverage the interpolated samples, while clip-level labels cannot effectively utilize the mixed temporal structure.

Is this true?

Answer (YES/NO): NO